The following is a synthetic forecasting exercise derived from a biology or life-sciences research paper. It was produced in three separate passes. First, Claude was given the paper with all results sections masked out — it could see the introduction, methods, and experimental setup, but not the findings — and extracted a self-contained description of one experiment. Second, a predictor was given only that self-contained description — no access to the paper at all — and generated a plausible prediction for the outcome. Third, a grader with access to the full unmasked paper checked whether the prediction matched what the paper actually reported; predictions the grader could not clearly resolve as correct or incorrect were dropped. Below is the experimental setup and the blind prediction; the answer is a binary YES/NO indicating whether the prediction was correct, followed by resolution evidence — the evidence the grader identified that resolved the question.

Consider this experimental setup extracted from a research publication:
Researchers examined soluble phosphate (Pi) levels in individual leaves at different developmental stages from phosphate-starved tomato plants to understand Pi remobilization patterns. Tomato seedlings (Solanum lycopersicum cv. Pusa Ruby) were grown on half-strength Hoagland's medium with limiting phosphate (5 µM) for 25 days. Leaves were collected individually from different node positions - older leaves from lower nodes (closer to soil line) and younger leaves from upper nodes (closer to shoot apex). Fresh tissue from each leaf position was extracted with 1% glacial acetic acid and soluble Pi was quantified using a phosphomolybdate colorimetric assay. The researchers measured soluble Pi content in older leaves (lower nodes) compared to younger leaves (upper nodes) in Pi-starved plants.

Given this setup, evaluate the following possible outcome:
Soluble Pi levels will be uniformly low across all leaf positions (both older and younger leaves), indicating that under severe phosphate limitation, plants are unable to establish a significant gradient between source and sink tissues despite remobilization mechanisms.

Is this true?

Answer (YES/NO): NO